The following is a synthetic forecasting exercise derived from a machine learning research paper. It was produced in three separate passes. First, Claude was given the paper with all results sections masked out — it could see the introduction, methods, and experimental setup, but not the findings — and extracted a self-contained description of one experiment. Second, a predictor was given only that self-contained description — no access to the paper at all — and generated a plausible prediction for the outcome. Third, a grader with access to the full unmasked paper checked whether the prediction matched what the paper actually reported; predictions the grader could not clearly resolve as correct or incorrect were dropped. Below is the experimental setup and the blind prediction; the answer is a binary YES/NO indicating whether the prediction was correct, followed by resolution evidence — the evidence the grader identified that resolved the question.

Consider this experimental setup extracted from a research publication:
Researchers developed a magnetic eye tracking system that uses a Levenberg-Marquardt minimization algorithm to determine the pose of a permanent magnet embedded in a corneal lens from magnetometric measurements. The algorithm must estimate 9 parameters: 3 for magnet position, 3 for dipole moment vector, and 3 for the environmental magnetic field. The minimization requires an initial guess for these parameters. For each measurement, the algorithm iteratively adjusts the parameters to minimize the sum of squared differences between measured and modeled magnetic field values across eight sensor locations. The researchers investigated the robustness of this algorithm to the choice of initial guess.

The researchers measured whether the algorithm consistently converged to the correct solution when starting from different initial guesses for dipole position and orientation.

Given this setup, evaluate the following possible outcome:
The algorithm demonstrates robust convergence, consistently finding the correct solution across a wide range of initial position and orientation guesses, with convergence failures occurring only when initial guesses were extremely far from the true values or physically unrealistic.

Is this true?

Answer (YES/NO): YES